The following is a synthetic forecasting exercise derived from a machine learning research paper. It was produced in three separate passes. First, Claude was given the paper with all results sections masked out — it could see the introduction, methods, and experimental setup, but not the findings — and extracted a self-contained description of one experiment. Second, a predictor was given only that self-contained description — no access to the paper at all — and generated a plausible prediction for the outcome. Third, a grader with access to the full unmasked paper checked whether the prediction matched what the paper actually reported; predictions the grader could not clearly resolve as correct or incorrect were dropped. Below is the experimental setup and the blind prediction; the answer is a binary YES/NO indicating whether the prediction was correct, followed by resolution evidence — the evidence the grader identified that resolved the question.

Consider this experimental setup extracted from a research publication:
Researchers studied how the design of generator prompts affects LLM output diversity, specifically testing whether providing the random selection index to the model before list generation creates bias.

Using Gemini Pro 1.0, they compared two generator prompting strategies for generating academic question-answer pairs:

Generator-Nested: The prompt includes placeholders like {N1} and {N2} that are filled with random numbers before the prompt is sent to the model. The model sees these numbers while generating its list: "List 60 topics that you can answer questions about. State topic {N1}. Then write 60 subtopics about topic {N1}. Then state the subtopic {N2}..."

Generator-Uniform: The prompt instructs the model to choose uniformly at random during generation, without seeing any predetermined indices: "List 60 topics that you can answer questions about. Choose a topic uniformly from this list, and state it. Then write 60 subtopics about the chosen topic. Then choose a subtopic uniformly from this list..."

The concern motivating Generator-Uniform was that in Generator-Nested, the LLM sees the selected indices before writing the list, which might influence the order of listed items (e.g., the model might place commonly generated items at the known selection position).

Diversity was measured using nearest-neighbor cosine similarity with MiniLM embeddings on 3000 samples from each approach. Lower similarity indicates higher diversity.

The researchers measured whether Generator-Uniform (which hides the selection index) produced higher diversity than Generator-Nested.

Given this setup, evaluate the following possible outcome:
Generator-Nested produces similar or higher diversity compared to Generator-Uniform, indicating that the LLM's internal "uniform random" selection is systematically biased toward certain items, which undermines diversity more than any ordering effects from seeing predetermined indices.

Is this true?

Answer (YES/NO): YES